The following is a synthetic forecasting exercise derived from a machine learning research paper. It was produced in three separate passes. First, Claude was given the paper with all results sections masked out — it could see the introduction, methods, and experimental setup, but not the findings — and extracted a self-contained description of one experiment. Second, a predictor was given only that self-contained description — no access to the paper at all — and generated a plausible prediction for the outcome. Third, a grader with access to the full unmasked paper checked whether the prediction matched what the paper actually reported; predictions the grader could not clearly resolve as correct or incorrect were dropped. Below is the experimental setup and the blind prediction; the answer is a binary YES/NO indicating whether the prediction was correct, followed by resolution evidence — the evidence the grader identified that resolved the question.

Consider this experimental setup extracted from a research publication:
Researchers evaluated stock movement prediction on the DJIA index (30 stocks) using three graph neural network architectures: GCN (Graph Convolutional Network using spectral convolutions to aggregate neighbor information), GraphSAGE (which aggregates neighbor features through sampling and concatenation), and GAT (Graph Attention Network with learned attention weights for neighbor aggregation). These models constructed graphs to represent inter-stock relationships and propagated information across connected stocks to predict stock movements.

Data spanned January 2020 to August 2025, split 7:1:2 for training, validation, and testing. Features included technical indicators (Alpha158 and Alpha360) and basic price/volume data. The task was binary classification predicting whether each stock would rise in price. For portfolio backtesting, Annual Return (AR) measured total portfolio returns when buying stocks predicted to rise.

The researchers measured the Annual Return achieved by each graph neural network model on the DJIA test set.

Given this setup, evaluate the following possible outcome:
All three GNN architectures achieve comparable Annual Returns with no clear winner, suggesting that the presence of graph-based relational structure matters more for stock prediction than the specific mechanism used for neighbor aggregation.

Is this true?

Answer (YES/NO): NO